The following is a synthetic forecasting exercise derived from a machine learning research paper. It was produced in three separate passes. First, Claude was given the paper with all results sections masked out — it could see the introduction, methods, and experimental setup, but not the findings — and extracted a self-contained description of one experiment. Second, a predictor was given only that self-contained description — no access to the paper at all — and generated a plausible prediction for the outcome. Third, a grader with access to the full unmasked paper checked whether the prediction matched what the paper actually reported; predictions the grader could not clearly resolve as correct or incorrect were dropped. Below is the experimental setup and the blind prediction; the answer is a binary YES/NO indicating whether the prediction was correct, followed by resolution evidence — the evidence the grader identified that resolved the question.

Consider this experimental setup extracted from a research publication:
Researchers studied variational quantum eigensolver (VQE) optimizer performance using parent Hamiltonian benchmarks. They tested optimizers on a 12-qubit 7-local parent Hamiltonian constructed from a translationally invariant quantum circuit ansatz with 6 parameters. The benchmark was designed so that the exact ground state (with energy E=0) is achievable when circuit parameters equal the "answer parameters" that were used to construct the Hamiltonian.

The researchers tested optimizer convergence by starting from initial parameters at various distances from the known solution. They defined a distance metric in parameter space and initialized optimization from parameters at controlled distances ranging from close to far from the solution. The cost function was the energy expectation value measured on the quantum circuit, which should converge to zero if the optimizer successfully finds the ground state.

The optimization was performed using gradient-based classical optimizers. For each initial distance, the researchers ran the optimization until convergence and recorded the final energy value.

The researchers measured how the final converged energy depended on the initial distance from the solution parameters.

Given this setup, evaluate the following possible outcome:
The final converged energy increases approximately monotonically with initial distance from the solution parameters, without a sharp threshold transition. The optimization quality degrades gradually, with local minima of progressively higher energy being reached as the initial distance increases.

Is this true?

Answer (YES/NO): NO